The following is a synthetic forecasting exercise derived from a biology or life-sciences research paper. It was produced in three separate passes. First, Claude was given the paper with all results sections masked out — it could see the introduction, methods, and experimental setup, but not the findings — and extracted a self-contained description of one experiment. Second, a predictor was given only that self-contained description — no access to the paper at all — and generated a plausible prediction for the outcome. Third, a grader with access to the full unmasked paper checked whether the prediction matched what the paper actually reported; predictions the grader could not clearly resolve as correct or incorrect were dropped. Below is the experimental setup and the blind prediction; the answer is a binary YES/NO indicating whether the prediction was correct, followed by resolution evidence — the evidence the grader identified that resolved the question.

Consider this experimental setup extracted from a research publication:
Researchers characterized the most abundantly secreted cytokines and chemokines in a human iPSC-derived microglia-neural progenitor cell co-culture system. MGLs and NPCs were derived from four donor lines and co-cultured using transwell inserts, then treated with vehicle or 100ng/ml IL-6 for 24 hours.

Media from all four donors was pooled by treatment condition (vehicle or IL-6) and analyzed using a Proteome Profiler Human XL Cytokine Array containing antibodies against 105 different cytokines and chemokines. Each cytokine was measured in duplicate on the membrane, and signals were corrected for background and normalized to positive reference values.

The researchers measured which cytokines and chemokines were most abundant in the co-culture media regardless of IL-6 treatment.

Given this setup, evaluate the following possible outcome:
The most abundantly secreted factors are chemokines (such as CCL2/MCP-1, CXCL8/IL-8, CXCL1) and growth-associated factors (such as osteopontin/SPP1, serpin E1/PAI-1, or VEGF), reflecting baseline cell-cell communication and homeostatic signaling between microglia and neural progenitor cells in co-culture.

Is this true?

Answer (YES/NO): YES